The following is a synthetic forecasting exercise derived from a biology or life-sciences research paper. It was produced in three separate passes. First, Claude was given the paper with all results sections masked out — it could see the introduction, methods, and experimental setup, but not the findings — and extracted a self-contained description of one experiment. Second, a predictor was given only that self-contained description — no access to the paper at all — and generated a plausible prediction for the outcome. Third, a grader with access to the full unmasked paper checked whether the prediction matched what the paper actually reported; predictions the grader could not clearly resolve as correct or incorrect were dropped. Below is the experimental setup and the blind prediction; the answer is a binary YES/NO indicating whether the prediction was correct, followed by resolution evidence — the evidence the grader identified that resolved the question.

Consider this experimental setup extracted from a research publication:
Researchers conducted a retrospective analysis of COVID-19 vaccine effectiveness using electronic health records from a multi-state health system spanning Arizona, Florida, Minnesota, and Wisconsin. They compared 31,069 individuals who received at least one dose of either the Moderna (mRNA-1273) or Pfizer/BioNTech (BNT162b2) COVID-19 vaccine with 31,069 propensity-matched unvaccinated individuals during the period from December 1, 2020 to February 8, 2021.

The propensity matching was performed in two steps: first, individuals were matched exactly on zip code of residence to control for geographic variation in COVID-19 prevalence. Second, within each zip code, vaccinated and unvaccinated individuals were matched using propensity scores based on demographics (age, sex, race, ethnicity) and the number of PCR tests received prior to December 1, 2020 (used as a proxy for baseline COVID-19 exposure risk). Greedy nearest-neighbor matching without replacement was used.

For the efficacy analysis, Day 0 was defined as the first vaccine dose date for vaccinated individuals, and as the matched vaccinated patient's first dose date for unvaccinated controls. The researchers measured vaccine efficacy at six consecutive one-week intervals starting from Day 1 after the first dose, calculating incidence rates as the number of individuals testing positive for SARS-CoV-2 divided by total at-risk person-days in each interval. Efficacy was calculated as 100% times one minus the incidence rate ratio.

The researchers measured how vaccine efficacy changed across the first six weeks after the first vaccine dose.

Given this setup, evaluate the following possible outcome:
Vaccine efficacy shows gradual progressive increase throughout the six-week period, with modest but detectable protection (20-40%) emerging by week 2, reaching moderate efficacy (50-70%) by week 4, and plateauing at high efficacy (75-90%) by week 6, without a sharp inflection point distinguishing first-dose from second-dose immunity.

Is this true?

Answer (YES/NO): NO